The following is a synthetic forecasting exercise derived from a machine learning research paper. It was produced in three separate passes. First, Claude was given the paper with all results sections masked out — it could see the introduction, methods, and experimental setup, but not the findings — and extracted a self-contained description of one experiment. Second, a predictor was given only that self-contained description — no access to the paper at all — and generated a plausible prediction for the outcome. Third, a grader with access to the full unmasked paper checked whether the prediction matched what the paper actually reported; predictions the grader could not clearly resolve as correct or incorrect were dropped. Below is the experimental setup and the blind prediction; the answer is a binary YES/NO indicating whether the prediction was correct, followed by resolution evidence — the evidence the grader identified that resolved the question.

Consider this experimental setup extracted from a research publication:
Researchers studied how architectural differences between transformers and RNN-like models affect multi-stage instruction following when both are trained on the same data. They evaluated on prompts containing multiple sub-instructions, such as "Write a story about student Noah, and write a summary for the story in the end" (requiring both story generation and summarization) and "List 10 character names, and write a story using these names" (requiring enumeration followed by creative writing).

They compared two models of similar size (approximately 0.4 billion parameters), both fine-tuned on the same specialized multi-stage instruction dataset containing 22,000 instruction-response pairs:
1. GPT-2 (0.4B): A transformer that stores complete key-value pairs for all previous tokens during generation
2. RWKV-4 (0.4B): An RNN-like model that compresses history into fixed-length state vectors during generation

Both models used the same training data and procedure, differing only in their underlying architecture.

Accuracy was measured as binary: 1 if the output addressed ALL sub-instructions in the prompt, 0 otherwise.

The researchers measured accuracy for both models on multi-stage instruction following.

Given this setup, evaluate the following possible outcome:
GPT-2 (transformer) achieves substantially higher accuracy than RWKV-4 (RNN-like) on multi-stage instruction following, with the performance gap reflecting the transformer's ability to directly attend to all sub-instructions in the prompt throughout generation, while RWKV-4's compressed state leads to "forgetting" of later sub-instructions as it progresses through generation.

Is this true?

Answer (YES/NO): YES